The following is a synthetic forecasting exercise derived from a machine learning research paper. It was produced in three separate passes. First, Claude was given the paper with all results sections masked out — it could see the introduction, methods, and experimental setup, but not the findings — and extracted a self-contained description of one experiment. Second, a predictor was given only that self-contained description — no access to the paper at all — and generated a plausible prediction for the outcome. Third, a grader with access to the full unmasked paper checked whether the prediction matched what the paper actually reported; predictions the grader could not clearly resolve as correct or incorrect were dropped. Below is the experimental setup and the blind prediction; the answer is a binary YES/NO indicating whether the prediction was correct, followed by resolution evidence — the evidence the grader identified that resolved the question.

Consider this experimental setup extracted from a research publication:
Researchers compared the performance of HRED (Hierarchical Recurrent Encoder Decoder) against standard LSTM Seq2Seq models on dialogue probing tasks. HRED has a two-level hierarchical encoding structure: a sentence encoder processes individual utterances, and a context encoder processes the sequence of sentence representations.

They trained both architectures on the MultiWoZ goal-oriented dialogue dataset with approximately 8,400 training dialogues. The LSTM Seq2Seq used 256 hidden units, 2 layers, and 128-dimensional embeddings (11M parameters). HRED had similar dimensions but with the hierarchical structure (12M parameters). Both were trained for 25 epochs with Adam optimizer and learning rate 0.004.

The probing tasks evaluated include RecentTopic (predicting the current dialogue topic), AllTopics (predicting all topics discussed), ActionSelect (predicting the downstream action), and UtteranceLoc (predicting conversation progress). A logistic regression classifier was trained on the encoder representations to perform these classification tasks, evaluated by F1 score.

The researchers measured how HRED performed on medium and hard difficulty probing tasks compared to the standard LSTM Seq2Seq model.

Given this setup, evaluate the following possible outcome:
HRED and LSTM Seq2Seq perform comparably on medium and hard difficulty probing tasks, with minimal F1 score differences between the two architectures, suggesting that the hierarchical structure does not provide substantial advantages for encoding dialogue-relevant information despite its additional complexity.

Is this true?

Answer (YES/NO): NO